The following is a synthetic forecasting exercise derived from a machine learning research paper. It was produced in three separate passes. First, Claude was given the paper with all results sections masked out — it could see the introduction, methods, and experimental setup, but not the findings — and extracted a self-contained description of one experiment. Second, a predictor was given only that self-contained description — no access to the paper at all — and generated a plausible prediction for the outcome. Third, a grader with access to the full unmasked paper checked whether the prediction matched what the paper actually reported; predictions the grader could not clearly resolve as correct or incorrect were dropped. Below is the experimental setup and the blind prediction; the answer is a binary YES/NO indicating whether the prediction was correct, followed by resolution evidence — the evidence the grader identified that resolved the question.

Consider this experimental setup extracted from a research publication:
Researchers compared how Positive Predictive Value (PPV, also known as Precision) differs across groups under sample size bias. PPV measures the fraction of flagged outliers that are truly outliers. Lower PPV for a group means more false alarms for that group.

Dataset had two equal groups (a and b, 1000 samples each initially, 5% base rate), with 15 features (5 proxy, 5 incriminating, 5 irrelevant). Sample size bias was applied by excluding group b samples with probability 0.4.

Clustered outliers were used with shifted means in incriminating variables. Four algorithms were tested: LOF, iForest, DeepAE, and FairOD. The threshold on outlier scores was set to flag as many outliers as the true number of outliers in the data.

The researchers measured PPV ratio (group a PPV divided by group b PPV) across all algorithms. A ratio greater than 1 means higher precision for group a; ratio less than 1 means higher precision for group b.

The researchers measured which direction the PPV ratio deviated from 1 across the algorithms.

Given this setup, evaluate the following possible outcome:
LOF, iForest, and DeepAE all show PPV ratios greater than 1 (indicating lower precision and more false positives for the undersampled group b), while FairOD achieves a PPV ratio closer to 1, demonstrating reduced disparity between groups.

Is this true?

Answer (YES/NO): NO